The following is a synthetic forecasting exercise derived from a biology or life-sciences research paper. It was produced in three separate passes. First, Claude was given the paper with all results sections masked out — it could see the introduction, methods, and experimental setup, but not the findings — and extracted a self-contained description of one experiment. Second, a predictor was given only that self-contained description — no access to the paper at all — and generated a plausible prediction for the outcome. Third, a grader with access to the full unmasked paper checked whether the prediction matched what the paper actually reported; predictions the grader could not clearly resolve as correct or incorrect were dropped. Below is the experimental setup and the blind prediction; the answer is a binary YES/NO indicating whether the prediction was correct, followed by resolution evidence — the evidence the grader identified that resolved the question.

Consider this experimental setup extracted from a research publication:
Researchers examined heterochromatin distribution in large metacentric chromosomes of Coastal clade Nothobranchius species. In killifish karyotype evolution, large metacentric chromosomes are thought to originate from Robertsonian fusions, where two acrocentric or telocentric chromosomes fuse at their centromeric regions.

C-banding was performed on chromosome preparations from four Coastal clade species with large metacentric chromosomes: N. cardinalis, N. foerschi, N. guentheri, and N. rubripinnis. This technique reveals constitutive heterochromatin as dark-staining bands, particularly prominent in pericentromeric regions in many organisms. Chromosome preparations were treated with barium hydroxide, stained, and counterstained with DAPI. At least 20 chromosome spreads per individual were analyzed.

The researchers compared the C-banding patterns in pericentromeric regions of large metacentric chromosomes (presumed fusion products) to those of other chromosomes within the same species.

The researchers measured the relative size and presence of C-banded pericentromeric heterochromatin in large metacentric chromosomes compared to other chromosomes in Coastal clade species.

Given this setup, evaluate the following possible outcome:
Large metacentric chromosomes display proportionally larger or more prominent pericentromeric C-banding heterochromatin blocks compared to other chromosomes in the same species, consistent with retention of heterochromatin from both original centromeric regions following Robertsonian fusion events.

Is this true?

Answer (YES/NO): NO